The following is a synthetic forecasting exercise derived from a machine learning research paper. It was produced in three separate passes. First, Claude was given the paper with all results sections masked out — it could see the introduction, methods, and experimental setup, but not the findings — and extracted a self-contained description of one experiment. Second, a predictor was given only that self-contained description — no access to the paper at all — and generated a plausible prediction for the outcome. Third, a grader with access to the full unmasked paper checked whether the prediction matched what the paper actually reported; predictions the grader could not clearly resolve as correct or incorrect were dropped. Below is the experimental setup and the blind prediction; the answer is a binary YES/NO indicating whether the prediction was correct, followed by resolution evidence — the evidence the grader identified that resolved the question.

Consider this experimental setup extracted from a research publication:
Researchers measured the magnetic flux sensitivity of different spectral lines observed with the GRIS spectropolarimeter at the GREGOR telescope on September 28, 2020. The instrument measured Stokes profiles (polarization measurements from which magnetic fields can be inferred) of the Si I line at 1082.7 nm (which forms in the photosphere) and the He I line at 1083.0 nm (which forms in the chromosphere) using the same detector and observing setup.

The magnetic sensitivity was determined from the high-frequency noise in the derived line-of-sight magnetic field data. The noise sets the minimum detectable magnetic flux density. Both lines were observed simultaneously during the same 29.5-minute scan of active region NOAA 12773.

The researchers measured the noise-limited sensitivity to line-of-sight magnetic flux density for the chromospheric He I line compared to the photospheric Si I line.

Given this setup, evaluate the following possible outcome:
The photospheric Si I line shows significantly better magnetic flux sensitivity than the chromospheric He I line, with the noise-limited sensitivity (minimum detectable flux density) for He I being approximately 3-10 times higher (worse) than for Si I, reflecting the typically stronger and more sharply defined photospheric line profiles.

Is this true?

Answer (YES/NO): YES